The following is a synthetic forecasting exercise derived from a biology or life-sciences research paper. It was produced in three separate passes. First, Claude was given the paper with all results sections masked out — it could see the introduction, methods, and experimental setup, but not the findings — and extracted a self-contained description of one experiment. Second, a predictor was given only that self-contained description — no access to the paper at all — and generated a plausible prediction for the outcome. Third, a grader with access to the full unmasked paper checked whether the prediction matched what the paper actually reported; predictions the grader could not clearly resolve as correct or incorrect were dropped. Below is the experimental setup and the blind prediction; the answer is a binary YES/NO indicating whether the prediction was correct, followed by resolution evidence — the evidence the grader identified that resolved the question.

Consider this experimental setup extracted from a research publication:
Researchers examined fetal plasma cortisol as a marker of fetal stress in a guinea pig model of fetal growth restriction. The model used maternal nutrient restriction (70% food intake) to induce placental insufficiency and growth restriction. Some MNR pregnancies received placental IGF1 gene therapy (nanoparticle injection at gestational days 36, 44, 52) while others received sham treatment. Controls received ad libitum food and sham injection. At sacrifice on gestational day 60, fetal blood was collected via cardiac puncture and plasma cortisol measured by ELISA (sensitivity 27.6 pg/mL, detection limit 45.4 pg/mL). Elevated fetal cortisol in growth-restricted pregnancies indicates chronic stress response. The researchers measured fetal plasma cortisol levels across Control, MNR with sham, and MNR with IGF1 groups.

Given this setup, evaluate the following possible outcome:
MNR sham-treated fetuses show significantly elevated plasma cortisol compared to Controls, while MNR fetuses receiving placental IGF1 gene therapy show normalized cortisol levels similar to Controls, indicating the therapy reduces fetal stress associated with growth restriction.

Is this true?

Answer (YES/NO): YES